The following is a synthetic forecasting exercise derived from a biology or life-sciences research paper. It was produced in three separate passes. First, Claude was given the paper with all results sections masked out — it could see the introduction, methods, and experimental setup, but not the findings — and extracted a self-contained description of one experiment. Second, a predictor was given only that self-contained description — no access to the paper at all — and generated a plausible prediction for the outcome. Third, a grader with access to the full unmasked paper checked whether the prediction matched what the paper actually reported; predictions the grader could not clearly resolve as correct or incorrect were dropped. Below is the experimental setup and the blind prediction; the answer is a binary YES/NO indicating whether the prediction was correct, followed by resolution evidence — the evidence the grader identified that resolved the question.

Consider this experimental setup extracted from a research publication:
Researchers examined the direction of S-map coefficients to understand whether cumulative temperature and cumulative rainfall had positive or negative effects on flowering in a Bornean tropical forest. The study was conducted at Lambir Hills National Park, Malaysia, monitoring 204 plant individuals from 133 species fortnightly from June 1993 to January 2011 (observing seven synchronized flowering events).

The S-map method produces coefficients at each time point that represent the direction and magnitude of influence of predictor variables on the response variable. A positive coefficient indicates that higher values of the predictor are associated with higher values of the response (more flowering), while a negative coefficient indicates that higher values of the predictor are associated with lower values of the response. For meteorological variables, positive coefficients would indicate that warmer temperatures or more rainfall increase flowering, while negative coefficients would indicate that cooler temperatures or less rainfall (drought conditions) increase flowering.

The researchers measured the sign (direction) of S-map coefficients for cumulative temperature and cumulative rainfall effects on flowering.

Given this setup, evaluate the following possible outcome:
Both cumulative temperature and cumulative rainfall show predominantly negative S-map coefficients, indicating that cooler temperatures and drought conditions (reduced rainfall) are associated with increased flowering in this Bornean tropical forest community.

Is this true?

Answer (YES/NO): YES